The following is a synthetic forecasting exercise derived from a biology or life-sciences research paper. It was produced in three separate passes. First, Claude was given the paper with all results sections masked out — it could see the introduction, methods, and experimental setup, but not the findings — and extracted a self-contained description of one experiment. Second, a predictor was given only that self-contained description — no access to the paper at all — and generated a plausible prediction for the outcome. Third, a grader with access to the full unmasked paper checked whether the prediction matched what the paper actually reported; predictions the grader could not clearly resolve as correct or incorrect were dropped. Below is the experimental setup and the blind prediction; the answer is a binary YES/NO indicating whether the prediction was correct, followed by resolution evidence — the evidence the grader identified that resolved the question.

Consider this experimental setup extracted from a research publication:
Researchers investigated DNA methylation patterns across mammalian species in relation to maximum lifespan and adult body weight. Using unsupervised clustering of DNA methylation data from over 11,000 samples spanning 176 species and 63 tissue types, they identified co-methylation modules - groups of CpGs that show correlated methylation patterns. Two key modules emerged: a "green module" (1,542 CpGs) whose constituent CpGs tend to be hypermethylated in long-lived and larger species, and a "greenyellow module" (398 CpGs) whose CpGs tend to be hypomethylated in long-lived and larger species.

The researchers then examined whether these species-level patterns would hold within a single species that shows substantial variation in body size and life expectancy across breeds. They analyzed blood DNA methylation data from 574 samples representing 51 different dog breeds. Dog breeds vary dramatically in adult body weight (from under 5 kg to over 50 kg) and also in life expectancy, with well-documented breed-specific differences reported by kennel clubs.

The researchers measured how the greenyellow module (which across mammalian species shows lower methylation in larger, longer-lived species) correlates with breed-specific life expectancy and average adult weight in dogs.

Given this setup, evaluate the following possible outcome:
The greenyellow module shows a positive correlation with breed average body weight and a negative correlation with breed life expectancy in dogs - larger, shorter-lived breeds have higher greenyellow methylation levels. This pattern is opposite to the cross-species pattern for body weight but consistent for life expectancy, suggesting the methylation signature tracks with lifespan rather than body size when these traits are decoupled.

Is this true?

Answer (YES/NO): YES